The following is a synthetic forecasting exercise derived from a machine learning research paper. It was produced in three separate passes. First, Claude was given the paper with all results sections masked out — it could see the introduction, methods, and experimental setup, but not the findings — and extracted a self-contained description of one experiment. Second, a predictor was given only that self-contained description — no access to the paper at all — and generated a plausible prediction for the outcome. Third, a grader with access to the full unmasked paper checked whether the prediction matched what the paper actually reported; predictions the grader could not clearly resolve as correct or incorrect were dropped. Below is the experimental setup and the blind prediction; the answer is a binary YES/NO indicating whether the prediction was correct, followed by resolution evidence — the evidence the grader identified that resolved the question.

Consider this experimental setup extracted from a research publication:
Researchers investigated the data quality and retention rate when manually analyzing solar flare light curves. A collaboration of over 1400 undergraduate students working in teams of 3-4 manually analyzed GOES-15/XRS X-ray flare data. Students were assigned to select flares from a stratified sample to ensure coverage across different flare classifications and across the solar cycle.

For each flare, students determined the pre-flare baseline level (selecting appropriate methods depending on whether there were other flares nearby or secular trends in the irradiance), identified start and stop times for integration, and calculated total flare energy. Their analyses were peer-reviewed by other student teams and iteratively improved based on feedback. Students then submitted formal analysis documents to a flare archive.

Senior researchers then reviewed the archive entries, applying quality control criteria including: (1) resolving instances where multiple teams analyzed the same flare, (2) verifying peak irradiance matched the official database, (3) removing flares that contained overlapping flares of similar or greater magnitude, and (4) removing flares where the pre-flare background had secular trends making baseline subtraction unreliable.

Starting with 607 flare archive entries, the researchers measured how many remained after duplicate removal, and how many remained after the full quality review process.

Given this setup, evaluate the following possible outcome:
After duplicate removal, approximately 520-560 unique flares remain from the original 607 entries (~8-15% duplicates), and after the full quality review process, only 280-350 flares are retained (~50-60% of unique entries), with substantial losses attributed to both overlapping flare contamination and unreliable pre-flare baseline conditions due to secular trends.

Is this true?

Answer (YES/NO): NO